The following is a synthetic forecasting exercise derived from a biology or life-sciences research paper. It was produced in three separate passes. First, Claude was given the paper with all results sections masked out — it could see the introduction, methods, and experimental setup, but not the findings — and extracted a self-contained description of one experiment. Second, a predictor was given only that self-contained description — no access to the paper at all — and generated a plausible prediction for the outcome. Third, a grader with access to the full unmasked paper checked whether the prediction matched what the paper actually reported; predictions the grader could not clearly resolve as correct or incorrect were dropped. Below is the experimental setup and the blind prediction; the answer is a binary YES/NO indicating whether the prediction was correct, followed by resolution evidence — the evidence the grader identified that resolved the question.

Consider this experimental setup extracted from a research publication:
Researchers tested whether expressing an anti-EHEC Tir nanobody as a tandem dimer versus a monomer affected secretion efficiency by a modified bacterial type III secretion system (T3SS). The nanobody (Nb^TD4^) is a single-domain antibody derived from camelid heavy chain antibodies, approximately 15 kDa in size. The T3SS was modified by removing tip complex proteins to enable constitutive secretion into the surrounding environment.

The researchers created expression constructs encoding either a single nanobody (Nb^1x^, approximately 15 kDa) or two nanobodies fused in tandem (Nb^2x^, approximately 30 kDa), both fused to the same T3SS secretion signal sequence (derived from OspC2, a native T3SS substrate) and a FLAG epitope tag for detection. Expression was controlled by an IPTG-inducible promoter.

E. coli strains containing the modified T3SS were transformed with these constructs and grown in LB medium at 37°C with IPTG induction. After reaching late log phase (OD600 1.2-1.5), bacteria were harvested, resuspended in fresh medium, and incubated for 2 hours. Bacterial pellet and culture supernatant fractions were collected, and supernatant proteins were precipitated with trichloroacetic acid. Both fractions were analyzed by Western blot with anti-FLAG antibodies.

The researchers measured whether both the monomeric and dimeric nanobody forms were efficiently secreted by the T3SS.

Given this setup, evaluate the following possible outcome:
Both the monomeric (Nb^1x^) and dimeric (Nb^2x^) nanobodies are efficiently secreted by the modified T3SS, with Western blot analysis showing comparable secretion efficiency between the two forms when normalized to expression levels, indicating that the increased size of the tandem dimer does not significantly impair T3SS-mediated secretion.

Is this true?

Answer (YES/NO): YES